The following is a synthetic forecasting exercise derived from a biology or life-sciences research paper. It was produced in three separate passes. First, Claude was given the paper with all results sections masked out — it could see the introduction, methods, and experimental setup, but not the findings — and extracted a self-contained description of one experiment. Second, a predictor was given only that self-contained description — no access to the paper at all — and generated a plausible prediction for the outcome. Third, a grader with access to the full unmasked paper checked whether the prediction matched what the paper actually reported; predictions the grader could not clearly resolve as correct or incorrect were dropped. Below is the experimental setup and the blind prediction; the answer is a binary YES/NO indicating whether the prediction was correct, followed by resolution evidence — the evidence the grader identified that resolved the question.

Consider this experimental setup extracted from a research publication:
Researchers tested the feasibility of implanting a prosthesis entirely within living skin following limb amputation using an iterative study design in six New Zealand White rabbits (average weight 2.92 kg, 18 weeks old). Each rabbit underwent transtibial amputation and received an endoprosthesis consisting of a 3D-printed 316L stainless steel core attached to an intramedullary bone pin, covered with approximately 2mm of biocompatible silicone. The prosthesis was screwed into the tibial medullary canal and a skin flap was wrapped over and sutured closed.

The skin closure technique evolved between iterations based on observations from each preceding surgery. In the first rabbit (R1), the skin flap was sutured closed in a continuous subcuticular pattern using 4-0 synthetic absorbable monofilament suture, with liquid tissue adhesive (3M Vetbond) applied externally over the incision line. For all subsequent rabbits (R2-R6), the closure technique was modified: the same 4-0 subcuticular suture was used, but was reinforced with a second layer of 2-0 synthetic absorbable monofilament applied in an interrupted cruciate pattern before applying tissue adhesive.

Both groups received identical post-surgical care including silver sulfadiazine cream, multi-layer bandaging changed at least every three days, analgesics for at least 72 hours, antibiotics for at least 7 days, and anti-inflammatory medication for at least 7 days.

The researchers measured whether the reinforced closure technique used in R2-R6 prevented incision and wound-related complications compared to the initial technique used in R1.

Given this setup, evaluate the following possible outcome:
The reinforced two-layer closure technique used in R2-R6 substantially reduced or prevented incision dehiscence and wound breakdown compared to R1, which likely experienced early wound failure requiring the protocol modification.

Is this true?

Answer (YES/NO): NO